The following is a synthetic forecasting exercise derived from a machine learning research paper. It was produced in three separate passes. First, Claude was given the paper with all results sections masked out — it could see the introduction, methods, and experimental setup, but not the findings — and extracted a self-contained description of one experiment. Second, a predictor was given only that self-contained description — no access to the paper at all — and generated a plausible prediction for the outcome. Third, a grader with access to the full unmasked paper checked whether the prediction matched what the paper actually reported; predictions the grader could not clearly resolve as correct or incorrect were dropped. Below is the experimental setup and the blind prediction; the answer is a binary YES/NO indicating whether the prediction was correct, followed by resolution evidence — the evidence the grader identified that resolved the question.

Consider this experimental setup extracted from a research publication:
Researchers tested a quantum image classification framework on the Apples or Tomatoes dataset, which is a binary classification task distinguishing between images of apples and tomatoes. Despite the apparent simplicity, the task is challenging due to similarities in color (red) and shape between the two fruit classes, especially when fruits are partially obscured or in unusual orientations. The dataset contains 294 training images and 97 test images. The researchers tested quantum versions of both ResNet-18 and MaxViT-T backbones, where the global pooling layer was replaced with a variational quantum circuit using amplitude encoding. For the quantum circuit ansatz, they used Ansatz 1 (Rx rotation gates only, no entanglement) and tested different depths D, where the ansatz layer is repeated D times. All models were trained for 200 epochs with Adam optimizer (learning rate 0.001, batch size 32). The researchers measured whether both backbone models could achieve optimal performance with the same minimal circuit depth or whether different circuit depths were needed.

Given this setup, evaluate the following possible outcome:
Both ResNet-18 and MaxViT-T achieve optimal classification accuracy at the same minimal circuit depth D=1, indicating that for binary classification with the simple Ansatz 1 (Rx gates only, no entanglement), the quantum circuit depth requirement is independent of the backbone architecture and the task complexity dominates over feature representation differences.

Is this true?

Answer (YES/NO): NO